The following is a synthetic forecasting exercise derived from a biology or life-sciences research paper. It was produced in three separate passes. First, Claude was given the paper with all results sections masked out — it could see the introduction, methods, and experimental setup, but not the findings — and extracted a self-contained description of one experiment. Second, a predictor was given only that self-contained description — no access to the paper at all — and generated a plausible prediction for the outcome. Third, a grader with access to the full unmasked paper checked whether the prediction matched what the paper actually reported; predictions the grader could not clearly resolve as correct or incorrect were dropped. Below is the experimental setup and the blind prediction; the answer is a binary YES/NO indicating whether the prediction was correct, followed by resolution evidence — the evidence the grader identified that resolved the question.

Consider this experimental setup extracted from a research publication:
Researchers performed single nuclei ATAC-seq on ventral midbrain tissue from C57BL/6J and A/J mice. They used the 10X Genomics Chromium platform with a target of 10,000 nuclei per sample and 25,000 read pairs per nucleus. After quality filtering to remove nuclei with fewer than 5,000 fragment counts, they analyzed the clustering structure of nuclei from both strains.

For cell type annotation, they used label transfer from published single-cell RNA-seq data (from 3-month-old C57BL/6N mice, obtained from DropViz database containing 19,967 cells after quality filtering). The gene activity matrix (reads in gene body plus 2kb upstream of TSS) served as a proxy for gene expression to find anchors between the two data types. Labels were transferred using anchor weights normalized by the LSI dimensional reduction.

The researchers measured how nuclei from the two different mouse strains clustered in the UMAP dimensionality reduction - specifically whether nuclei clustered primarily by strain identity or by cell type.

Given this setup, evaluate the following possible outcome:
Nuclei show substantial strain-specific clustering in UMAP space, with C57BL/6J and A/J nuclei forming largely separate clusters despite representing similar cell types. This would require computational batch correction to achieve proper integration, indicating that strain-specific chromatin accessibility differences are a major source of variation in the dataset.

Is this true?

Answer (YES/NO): NO